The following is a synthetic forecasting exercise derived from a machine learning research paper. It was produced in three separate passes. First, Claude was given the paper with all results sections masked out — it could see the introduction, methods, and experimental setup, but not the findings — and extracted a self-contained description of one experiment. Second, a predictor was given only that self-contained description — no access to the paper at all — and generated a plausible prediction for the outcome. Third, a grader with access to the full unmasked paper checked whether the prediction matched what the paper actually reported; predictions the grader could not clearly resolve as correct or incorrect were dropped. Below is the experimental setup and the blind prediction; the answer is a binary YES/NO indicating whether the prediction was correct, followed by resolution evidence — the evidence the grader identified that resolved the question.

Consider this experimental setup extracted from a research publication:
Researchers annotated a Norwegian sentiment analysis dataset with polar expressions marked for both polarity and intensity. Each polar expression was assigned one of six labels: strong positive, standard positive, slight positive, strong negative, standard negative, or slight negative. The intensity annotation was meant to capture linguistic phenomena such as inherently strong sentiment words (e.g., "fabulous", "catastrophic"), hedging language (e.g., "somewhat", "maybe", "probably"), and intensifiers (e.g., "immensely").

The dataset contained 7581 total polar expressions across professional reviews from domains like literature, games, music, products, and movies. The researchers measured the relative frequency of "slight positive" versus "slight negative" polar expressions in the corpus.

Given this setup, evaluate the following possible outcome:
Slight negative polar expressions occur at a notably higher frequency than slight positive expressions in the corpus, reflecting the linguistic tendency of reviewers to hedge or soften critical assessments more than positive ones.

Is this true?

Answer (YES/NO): YES